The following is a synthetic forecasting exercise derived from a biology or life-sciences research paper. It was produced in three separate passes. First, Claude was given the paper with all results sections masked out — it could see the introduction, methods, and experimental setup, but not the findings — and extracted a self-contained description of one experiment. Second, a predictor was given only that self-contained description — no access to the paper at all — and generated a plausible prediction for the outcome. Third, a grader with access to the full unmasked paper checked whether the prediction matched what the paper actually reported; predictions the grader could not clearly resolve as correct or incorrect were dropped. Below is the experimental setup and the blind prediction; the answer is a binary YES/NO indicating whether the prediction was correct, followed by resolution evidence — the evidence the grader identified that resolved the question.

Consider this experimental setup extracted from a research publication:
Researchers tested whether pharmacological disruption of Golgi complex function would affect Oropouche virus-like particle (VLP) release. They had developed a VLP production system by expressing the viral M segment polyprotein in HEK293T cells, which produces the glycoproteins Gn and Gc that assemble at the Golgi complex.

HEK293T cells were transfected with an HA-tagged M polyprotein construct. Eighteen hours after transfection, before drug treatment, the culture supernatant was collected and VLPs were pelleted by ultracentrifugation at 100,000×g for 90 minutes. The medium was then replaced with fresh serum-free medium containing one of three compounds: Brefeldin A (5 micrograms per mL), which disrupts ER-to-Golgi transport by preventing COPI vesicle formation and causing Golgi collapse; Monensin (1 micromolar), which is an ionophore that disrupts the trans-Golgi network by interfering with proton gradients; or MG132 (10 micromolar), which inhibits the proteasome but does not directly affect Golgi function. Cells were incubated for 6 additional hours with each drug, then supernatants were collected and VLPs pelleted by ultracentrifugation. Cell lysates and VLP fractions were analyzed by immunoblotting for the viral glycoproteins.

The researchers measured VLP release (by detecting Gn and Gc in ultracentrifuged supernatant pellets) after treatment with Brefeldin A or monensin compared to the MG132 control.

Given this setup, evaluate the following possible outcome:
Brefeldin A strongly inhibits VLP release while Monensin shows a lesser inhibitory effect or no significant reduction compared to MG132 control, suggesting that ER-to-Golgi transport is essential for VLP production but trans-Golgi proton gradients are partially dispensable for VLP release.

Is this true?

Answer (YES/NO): NO